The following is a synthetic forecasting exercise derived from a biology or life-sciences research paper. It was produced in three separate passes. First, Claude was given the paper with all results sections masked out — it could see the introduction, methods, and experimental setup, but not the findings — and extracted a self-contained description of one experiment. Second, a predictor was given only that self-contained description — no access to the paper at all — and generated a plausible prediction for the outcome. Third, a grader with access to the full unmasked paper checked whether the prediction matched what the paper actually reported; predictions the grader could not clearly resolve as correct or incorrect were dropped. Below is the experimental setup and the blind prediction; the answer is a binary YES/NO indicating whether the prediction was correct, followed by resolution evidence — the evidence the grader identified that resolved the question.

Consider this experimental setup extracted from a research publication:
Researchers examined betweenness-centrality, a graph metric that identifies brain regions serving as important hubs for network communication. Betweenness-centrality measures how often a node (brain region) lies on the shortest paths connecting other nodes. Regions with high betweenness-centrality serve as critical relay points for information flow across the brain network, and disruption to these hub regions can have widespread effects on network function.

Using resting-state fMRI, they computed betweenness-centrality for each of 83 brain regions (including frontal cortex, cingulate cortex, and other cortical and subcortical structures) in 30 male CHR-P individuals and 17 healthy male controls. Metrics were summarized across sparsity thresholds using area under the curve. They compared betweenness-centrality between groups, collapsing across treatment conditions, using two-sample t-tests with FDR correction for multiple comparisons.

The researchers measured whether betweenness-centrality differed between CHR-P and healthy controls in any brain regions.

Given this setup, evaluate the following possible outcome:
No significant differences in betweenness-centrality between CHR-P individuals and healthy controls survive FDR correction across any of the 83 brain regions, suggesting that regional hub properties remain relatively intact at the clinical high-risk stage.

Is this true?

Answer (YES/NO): NO